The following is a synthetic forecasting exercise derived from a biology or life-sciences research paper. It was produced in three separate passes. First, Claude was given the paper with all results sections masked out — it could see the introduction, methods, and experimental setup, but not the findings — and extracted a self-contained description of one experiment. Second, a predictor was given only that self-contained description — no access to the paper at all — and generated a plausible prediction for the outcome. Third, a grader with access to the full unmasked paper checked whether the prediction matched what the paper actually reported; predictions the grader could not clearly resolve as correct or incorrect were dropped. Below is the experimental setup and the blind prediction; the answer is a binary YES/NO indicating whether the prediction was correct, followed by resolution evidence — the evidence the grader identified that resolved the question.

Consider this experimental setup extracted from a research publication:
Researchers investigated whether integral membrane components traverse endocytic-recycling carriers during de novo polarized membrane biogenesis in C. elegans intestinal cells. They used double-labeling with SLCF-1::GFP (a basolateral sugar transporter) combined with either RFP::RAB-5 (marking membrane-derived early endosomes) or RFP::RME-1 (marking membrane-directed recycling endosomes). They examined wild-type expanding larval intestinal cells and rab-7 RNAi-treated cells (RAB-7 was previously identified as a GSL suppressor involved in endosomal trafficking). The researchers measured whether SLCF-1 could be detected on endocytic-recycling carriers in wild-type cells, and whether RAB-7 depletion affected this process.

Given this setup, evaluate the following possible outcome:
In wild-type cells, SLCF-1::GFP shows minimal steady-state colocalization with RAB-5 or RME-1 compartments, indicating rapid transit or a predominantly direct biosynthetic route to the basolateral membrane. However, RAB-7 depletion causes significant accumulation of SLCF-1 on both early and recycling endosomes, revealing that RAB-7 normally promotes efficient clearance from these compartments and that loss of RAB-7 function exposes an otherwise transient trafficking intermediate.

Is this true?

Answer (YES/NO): NO